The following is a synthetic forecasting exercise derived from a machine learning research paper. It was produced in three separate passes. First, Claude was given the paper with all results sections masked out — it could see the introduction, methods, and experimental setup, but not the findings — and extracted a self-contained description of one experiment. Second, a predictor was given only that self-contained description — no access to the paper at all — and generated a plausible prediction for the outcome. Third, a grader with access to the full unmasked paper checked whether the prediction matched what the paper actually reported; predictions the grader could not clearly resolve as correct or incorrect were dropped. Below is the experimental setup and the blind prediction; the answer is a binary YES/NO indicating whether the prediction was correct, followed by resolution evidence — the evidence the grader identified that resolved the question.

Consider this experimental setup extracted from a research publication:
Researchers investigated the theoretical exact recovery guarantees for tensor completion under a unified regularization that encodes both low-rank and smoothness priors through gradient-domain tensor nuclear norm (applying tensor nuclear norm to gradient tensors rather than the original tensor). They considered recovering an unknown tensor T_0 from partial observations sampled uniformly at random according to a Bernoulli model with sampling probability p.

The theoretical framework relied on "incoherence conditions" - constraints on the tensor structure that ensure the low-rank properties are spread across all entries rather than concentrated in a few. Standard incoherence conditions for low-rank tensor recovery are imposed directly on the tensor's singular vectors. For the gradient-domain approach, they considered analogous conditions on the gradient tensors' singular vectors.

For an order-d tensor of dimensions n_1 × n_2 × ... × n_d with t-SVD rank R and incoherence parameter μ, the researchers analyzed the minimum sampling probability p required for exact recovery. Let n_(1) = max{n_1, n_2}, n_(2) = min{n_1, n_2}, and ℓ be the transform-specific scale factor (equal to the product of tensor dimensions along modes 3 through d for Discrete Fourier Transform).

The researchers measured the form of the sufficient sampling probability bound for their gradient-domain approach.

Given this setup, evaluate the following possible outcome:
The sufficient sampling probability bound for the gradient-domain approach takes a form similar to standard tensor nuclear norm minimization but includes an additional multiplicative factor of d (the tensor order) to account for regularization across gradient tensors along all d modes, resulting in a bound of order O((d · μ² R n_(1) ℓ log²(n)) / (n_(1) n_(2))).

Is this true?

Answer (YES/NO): NO